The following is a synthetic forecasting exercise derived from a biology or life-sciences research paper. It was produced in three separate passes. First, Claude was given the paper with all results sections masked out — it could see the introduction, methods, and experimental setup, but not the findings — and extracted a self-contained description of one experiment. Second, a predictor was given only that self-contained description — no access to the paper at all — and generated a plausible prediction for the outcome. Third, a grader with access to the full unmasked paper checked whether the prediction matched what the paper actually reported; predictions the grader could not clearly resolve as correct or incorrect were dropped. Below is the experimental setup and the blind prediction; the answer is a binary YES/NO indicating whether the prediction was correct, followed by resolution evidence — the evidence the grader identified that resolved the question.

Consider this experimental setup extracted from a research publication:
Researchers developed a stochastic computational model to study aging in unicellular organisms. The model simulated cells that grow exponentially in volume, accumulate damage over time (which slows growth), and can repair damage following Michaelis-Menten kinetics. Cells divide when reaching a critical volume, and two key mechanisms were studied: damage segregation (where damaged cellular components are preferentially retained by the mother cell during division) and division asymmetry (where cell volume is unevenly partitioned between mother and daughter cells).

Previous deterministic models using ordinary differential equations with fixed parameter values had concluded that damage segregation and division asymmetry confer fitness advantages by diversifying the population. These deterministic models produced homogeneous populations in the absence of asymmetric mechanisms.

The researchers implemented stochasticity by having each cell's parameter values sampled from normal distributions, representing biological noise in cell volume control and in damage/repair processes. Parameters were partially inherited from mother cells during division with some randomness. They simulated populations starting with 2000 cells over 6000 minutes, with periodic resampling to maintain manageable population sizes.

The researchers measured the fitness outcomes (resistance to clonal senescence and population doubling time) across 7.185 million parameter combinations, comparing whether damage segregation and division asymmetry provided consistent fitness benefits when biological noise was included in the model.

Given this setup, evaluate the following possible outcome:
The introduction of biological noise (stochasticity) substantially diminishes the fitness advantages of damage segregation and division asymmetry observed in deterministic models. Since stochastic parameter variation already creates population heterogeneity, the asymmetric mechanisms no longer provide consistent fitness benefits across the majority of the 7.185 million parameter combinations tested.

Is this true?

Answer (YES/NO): YES